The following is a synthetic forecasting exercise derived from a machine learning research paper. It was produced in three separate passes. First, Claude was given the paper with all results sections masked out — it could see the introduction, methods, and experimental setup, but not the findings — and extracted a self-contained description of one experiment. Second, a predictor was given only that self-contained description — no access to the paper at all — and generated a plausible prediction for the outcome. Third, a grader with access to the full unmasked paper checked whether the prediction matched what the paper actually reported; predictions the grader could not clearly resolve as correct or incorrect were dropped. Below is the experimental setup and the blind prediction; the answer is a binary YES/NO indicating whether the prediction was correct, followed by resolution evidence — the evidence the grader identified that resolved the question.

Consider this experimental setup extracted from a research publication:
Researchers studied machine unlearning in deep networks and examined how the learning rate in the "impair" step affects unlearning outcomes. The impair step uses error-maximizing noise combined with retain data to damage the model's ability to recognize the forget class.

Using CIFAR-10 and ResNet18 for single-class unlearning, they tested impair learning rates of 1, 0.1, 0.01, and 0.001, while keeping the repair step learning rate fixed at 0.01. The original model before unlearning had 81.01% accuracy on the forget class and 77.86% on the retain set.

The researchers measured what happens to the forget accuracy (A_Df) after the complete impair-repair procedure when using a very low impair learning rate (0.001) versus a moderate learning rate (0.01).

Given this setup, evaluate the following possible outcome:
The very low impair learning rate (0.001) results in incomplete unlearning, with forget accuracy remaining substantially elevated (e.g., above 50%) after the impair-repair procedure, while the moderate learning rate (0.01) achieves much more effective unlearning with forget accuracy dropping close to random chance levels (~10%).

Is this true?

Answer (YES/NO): NO